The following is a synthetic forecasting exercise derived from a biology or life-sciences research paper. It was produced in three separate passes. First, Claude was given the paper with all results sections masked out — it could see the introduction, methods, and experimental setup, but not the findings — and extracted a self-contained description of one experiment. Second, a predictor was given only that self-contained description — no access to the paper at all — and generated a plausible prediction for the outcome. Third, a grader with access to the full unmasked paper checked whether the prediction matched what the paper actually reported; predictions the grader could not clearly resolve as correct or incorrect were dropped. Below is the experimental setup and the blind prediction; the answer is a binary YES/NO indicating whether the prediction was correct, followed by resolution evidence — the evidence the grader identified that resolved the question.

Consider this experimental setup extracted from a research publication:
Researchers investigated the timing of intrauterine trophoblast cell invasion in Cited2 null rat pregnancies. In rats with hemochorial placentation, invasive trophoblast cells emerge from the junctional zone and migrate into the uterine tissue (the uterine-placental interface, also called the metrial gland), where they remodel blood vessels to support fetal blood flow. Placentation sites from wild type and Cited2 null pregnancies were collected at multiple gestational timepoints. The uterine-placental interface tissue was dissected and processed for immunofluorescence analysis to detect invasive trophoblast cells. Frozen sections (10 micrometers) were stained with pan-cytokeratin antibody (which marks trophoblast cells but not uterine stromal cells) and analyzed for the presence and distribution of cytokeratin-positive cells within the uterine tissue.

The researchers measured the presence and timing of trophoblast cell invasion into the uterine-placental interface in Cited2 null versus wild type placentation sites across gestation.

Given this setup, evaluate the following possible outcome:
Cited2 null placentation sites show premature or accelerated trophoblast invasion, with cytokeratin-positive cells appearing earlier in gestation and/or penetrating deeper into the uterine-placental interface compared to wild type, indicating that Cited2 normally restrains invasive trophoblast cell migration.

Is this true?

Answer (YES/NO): NO